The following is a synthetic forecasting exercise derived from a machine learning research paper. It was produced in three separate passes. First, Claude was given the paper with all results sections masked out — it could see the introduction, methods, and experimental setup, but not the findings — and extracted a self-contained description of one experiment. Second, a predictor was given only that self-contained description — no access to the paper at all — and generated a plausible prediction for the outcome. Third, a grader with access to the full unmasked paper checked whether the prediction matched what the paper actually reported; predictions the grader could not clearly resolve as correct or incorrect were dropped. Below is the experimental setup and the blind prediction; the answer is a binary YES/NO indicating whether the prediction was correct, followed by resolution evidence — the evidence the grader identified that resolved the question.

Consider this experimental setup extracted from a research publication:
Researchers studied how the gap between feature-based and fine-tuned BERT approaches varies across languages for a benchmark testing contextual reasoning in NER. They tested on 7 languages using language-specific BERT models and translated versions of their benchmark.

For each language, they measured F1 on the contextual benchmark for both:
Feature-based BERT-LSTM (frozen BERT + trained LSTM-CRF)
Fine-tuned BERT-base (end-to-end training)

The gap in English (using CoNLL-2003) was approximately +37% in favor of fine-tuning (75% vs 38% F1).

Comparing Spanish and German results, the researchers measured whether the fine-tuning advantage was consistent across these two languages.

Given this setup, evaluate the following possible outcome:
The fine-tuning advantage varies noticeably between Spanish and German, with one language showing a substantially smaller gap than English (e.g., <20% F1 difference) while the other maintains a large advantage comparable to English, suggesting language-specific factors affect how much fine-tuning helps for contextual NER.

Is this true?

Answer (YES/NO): YES